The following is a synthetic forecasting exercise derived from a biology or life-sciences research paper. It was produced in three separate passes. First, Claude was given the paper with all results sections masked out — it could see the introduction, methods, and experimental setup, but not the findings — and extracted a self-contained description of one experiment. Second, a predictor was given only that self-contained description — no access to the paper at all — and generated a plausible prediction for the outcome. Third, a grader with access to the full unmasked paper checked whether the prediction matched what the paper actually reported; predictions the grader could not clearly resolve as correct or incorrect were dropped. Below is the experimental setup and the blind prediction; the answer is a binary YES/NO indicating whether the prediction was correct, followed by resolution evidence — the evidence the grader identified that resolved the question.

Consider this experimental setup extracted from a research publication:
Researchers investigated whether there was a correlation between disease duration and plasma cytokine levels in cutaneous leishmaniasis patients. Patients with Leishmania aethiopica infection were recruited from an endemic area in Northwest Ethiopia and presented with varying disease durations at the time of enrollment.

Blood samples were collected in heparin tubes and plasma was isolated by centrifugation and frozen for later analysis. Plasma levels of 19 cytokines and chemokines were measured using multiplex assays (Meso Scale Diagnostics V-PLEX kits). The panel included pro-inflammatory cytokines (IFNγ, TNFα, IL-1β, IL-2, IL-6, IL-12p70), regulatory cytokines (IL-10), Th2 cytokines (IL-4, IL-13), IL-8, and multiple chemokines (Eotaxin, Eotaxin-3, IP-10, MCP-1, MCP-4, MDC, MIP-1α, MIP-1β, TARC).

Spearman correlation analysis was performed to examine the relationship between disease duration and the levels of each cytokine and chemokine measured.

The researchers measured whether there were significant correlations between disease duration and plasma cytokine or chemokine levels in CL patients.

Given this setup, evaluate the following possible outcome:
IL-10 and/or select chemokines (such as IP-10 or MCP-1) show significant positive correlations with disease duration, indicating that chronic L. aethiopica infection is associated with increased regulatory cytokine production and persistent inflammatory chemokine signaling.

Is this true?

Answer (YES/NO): NO